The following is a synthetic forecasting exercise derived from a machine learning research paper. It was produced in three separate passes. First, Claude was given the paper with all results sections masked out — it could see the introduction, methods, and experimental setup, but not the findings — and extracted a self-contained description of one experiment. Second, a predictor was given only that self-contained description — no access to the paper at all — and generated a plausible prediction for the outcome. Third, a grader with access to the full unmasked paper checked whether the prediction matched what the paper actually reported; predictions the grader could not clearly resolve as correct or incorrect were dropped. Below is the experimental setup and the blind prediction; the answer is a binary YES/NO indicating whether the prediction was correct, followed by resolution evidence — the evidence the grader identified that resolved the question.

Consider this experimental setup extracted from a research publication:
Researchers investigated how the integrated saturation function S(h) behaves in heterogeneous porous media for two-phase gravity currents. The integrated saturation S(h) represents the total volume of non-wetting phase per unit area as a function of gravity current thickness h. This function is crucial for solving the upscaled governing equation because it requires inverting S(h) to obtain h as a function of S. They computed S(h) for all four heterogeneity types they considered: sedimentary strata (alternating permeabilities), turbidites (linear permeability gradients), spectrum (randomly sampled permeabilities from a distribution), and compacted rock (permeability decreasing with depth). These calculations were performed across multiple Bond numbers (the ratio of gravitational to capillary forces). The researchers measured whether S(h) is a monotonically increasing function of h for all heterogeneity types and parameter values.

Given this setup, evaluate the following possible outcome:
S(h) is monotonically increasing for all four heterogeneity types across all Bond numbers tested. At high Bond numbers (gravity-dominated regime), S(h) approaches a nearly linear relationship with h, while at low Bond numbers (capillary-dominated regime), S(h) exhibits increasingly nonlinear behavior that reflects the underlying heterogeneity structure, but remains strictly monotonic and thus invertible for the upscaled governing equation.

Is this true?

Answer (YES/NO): YES